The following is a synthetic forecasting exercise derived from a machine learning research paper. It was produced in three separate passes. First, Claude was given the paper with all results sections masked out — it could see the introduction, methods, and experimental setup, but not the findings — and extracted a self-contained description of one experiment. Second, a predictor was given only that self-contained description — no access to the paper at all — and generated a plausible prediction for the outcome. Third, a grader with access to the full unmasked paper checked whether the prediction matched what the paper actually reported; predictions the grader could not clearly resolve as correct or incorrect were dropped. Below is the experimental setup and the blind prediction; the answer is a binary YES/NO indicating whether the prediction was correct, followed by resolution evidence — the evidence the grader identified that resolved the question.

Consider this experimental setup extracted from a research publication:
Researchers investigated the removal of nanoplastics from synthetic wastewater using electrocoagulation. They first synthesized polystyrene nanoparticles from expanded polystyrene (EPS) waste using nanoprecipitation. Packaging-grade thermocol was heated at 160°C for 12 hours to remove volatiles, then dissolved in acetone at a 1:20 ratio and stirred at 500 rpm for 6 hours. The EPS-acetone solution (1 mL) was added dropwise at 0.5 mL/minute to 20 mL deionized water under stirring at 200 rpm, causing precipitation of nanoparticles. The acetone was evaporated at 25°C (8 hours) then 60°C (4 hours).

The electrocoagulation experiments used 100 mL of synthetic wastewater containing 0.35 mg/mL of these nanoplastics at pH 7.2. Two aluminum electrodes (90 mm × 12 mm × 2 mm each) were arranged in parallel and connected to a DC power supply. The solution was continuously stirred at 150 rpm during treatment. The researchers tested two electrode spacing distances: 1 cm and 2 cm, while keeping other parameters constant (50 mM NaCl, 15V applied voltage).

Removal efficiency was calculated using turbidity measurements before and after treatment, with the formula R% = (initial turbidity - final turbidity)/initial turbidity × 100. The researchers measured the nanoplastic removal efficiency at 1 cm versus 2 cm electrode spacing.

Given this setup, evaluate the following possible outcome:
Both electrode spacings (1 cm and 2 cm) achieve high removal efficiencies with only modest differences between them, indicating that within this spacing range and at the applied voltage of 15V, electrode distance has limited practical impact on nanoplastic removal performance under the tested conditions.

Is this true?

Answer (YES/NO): YES